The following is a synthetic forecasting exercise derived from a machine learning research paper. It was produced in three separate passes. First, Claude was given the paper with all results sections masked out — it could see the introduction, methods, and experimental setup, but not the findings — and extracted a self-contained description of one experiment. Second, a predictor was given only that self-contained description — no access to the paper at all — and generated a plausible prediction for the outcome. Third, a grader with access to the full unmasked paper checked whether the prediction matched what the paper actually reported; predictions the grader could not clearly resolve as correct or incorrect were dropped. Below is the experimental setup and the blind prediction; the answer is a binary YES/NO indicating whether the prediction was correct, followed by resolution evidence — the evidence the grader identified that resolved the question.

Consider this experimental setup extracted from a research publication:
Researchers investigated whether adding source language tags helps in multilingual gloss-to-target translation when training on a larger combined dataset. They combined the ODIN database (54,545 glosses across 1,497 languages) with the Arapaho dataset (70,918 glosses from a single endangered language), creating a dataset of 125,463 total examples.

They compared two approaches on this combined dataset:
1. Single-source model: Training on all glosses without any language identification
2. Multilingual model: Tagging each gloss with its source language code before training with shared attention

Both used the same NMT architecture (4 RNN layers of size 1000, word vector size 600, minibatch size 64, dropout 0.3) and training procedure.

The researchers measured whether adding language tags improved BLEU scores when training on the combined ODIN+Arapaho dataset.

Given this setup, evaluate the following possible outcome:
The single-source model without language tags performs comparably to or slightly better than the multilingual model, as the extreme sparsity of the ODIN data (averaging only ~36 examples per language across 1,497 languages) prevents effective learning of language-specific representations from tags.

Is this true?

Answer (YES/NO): YES